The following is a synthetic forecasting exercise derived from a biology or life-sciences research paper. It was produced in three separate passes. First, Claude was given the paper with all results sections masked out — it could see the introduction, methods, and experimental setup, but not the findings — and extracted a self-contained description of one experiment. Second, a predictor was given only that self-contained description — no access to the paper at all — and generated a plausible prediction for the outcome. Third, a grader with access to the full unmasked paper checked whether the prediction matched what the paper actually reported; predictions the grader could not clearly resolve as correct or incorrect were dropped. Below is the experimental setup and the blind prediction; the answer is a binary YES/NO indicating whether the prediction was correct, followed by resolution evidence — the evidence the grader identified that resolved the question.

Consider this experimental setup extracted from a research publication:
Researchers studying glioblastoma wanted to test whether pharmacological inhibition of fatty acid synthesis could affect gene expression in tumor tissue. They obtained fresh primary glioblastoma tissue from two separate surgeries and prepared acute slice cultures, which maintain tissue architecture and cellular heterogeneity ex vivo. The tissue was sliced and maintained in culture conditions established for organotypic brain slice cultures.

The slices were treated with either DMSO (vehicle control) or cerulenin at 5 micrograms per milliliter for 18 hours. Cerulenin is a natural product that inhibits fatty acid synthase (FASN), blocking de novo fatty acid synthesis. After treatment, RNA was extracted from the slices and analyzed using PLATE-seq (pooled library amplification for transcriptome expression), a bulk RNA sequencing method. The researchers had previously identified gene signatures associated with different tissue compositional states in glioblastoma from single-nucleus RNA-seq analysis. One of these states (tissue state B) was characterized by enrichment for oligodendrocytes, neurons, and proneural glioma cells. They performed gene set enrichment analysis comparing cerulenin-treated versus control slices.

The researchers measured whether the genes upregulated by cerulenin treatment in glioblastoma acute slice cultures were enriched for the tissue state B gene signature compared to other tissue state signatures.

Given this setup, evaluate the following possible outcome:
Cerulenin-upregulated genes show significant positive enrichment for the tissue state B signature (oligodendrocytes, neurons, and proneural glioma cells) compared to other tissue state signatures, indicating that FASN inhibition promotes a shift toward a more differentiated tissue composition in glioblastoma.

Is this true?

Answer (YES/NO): NO